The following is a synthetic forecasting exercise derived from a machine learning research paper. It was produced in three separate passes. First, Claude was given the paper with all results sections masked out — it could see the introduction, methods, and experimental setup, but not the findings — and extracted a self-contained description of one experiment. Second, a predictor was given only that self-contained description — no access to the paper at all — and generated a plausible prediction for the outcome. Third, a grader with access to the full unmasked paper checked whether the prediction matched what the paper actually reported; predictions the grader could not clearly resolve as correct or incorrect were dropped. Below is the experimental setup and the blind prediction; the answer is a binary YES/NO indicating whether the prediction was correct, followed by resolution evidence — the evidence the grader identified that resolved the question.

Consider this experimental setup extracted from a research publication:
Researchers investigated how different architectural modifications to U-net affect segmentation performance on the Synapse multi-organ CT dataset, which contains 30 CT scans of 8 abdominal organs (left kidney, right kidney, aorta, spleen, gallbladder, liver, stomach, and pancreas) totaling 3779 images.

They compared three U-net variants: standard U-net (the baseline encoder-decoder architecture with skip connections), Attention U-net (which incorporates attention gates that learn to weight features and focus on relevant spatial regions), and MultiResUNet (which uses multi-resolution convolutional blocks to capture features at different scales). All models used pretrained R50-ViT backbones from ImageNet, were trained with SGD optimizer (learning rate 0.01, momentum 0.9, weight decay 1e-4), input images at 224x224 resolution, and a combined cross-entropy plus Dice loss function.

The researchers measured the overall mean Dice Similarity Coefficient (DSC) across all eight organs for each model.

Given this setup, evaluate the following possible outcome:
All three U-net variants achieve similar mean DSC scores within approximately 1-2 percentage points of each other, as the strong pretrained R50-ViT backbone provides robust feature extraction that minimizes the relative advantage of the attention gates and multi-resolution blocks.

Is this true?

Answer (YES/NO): YES